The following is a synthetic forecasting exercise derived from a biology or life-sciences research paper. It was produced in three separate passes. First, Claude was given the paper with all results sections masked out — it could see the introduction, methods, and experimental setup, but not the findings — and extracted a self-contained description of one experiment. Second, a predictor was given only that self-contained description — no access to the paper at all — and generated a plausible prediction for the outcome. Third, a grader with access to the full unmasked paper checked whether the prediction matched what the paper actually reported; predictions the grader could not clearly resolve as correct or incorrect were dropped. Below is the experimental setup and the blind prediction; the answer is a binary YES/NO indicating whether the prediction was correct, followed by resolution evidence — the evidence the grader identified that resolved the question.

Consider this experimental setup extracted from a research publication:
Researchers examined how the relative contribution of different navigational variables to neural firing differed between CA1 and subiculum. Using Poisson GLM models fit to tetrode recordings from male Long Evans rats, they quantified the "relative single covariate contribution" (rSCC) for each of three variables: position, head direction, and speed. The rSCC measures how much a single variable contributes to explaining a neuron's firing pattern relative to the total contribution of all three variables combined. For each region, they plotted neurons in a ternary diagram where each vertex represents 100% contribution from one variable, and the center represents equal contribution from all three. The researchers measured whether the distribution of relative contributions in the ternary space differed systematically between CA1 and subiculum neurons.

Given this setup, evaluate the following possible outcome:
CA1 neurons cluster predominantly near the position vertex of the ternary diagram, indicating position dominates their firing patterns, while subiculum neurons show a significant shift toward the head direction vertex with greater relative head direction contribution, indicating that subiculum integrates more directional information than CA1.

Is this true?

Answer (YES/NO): NO